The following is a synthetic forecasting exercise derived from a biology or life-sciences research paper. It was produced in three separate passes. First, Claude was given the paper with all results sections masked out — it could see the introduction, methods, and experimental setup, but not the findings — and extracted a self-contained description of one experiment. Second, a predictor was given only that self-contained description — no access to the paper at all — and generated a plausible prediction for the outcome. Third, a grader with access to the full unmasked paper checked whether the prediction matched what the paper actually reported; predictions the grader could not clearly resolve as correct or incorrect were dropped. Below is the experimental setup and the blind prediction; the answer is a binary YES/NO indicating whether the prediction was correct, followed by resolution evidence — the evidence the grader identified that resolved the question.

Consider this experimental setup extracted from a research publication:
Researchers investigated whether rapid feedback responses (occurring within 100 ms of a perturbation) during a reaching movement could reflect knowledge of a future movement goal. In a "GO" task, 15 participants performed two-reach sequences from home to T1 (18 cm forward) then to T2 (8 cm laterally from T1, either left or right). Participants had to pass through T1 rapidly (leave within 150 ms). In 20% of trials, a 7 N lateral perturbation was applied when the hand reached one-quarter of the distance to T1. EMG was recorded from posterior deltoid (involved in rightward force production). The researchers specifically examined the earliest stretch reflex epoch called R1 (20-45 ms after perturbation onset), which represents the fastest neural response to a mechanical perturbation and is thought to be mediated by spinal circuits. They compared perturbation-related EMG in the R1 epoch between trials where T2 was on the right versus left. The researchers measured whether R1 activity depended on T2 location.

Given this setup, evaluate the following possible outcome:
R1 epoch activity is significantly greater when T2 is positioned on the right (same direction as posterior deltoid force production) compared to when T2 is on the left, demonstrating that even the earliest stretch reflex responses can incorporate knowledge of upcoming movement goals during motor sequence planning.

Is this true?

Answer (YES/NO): NO